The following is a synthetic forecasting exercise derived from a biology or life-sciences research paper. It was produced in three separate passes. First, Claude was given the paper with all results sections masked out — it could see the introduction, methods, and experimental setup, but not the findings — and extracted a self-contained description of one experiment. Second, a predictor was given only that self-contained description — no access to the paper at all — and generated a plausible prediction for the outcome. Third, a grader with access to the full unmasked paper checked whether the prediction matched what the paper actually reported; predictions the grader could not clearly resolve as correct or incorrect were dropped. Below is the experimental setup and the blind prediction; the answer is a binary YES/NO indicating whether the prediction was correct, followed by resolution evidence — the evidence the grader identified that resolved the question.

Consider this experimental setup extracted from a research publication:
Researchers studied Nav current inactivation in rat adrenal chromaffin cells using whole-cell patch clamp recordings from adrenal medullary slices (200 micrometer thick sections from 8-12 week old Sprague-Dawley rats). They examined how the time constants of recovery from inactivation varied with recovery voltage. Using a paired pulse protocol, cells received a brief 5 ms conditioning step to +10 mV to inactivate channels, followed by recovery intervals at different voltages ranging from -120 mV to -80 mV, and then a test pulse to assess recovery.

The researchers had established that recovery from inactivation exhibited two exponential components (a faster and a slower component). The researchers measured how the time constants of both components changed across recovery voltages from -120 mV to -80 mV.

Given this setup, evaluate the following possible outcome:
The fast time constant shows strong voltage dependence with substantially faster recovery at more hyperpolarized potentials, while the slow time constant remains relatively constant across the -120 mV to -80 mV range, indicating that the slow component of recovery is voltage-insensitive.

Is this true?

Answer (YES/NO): NO